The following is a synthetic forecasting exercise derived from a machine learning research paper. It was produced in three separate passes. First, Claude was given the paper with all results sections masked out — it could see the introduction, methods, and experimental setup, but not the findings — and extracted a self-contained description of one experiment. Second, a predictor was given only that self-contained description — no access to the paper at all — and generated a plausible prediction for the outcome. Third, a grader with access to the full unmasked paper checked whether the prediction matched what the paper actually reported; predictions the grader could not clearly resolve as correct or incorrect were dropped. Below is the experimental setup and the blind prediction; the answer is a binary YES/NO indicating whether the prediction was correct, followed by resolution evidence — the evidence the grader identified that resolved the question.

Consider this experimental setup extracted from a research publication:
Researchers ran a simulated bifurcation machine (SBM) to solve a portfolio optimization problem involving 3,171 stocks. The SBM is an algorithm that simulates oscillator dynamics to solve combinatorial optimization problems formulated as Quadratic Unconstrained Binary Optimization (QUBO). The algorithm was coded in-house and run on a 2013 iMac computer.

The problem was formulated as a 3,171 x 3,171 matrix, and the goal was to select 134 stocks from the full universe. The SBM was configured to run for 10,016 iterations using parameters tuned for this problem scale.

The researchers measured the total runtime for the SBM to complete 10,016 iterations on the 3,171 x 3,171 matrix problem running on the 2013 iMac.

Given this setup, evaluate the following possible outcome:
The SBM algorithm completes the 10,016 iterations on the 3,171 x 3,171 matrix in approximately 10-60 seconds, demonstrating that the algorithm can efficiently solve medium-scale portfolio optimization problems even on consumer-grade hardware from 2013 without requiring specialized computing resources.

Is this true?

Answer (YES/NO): NO